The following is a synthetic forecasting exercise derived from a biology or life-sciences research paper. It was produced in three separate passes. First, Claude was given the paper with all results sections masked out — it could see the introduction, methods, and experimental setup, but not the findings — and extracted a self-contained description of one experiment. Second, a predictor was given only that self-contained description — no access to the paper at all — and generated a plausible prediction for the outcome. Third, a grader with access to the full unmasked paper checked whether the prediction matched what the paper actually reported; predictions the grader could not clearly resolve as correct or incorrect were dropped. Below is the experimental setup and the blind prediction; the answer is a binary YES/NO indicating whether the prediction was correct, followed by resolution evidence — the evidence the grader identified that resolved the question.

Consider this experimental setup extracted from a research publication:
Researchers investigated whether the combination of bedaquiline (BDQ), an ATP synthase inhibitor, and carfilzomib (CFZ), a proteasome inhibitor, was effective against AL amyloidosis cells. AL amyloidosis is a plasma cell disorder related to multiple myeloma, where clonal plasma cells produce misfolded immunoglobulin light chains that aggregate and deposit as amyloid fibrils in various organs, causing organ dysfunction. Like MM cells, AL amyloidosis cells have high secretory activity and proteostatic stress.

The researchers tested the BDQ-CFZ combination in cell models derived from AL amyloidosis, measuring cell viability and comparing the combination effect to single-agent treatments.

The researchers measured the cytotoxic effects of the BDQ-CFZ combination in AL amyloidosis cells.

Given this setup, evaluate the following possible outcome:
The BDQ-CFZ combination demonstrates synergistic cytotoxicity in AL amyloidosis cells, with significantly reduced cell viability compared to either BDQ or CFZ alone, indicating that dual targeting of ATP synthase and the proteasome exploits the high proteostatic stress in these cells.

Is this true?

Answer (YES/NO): YES